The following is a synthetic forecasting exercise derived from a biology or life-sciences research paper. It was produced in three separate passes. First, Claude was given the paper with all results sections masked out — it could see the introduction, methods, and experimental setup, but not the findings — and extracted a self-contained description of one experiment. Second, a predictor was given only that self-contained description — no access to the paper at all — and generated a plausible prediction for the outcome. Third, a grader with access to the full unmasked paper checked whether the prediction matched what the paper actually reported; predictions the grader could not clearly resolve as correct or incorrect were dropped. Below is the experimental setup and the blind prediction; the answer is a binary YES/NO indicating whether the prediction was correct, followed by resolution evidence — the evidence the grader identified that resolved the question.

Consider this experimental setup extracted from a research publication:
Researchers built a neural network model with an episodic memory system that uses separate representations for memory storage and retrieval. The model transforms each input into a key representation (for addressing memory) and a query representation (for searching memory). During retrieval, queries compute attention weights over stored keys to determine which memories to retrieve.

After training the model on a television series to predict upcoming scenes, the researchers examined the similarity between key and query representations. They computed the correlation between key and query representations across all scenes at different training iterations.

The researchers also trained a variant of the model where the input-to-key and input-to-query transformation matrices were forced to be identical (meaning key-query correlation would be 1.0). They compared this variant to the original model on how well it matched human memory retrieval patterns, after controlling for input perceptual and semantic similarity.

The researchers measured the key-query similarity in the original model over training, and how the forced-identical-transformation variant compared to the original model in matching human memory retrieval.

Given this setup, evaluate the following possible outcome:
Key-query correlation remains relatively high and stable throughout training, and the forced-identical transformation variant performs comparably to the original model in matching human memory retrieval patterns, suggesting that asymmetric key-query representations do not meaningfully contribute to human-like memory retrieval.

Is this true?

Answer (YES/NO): NO